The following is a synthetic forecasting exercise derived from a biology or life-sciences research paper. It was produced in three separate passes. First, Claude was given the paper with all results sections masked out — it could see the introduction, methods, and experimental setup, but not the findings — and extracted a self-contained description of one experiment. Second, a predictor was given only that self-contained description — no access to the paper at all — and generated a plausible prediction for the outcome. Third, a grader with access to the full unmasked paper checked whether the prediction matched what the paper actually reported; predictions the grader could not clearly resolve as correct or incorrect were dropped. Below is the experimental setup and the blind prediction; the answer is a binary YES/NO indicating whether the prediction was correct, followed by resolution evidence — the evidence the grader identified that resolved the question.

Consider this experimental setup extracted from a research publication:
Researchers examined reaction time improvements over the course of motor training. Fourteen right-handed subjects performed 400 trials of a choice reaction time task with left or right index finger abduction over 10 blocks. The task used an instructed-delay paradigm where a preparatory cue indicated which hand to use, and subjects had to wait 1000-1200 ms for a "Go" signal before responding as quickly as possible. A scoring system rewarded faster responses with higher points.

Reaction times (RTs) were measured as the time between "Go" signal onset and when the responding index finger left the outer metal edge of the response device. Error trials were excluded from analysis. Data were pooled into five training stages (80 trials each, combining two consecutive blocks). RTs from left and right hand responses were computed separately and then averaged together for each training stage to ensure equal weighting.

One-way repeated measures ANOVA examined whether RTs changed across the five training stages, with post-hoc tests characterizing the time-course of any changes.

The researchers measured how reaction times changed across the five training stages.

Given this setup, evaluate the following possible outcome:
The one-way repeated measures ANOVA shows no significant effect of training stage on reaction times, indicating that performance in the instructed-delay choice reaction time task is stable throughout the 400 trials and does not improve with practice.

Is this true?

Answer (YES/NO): NO